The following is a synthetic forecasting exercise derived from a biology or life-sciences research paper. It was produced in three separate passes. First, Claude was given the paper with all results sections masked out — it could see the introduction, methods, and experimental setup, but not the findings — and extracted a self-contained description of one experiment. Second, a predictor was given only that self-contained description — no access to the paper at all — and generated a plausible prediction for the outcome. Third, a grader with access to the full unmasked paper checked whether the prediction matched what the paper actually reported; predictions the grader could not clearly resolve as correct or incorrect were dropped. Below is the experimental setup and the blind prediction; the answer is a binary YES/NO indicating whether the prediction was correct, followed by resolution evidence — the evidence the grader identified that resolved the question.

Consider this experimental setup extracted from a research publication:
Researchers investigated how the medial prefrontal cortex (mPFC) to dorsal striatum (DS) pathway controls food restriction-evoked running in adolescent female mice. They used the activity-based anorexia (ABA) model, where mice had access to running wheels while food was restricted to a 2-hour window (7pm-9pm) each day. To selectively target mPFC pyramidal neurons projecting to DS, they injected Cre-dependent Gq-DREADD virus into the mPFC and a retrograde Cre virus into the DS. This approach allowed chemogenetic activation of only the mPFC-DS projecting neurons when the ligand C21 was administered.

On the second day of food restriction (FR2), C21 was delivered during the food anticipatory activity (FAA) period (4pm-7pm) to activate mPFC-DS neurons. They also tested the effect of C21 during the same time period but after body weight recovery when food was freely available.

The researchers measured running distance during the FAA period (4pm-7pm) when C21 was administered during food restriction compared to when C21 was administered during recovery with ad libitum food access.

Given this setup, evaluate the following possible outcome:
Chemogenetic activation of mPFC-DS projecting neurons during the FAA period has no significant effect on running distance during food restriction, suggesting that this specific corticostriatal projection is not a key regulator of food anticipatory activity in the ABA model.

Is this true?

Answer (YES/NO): NO